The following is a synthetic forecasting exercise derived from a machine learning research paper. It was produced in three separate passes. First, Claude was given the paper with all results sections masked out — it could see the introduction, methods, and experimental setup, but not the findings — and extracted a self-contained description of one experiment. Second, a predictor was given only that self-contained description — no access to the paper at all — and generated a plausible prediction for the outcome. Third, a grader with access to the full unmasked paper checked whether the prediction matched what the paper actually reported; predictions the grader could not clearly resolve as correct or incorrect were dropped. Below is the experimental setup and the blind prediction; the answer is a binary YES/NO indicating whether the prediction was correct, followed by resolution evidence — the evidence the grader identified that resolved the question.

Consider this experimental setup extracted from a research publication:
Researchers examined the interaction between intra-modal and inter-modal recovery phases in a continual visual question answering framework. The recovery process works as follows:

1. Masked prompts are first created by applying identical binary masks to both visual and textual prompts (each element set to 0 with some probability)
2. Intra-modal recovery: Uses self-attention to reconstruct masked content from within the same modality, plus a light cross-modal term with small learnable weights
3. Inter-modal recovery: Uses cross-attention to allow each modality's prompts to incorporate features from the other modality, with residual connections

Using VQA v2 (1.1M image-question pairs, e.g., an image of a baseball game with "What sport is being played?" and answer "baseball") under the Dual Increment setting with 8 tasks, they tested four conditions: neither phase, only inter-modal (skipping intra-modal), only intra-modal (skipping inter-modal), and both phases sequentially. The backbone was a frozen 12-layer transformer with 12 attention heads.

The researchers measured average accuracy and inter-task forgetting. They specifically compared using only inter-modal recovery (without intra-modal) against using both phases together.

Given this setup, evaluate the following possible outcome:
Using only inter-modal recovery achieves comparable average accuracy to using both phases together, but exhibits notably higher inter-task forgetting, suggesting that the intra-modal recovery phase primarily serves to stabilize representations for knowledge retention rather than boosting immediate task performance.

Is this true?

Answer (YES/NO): NO